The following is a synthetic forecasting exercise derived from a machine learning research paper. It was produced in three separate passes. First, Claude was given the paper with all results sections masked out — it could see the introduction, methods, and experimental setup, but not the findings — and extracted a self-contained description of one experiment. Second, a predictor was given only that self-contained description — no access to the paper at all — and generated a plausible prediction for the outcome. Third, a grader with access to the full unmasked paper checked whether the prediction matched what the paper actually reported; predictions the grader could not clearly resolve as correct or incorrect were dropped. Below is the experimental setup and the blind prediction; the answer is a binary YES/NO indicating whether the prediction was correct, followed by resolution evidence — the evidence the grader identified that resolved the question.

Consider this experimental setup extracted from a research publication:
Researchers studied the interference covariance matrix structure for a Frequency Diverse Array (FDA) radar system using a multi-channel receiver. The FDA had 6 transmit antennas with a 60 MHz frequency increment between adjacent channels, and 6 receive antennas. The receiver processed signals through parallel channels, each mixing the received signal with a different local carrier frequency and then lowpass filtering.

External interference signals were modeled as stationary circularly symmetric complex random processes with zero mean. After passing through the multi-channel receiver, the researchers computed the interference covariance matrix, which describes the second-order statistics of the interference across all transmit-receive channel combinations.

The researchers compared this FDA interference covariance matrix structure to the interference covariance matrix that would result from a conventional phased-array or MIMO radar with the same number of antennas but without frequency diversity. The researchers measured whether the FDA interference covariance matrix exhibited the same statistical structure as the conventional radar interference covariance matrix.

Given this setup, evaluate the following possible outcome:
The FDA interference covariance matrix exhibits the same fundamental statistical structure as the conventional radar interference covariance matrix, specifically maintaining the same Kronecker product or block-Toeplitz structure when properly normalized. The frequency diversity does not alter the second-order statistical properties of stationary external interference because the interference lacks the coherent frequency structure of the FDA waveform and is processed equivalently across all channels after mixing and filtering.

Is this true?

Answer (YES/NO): NO